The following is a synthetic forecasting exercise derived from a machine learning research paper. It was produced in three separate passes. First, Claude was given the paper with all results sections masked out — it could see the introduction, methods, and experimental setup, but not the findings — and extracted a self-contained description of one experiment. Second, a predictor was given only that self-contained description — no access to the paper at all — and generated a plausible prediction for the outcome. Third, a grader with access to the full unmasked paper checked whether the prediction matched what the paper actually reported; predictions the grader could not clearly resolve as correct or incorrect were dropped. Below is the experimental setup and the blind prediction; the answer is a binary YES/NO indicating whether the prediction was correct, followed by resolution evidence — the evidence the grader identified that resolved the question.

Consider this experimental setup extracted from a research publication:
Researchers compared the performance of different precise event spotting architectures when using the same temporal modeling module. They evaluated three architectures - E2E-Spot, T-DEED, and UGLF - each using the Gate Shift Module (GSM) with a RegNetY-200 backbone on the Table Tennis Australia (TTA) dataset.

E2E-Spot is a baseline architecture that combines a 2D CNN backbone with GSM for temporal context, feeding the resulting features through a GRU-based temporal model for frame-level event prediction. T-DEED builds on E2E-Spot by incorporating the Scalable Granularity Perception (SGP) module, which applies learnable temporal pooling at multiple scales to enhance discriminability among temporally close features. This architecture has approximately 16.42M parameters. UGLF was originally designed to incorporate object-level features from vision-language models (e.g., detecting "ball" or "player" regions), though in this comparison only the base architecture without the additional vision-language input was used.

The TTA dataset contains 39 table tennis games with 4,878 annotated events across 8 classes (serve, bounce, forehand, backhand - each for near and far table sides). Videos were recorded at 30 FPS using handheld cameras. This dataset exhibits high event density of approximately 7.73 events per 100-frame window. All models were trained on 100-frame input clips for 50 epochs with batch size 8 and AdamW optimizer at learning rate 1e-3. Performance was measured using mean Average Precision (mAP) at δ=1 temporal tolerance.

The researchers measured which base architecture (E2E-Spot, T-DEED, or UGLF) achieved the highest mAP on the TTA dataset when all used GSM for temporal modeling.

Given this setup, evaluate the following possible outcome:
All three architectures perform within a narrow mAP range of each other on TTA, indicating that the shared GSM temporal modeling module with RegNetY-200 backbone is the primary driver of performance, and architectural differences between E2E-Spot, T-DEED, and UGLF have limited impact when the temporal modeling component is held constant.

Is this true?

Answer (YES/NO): NO